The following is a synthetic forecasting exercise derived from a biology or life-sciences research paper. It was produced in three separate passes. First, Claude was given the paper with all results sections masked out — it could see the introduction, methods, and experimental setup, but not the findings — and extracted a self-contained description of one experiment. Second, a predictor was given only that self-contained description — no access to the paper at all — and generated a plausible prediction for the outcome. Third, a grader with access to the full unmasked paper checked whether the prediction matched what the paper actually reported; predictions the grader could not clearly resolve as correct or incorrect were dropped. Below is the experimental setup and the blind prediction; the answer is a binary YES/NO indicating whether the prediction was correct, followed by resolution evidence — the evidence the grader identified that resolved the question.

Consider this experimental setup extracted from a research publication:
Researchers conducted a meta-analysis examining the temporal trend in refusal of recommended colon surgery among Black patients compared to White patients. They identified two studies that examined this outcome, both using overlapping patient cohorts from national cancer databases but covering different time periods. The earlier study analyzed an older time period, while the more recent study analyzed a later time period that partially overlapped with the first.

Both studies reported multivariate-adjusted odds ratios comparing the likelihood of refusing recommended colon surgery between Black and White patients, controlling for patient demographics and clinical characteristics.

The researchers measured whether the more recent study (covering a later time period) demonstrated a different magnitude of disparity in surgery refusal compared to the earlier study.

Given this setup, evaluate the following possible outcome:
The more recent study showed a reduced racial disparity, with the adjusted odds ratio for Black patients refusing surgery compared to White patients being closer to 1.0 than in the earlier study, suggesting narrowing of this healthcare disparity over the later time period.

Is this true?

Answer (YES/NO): NO